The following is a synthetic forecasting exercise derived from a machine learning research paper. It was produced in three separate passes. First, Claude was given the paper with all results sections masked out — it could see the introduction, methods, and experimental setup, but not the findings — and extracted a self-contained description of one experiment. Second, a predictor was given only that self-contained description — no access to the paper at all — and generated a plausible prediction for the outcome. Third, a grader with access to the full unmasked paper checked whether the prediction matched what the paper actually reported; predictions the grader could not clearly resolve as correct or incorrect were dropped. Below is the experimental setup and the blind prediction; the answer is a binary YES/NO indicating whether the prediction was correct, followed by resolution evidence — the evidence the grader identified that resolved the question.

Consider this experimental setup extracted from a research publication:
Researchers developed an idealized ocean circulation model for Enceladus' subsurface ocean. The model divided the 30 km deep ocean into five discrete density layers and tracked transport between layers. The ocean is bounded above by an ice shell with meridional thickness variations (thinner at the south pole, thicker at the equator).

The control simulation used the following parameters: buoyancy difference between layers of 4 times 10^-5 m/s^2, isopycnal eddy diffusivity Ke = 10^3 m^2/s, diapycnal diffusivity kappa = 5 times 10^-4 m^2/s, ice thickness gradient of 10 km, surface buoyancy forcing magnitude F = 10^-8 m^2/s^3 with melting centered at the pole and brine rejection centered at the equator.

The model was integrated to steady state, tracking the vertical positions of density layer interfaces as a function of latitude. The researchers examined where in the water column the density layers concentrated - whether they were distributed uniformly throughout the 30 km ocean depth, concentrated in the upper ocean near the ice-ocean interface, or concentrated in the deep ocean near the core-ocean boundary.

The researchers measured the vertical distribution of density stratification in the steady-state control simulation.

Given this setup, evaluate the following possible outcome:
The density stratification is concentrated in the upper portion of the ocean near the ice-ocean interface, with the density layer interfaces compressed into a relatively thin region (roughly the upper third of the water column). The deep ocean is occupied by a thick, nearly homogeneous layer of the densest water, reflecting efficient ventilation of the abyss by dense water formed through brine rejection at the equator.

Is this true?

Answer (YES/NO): NO